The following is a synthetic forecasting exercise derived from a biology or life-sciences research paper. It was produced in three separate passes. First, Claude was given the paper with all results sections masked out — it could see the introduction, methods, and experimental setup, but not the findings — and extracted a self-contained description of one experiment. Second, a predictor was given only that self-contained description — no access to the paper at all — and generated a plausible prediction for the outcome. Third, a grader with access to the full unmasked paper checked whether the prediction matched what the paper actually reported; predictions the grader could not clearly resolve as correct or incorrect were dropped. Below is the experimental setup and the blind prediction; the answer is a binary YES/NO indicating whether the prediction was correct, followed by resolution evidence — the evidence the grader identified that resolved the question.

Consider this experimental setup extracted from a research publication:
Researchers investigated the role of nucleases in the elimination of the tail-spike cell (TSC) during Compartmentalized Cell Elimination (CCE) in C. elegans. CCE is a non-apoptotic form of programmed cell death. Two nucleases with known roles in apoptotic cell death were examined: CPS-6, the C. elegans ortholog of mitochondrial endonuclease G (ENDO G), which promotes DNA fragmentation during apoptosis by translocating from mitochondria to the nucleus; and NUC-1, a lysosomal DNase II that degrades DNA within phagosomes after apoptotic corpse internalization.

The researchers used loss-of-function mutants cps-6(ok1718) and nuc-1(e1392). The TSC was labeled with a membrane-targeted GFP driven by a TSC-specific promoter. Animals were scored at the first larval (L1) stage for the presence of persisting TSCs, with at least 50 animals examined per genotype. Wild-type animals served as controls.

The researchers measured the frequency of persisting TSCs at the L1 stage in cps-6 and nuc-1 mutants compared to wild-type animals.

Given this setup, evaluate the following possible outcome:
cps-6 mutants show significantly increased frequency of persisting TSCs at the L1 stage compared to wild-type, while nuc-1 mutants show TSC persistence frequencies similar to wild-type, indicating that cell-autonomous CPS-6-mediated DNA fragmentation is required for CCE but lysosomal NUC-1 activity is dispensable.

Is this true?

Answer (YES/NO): NO